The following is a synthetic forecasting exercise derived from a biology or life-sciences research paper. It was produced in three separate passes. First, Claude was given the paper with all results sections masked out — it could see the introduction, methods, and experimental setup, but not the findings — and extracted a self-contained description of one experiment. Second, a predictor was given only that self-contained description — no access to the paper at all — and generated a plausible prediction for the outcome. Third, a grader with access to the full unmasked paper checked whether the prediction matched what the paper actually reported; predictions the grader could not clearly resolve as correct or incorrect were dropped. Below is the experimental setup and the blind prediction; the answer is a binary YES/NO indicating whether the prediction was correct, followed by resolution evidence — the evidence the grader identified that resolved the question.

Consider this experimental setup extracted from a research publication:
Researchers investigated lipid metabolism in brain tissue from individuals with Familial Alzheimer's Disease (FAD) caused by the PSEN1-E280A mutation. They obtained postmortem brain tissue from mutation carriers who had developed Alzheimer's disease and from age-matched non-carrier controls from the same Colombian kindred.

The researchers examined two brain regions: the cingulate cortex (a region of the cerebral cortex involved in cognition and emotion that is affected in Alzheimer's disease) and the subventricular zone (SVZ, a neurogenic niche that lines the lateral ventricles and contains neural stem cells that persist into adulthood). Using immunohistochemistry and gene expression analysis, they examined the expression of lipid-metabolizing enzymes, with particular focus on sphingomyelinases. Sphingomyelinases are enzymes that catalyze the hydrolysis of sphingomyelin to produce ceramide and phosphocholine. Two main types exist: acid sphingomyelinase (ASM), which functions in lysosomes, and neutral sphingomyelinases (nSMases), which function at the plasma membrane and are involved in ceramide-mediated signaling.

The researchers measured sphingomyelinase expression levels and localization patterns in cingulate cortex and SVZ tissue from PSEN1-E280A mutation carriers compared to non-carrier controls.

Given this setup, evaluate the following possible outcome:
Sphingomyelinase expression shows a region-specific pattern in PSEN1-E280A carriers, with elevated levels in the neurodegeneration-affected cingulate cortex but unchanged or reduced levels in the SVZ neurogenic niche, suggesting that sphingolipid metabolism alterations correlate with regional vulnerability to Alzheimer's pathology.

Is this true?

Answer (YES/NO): NO